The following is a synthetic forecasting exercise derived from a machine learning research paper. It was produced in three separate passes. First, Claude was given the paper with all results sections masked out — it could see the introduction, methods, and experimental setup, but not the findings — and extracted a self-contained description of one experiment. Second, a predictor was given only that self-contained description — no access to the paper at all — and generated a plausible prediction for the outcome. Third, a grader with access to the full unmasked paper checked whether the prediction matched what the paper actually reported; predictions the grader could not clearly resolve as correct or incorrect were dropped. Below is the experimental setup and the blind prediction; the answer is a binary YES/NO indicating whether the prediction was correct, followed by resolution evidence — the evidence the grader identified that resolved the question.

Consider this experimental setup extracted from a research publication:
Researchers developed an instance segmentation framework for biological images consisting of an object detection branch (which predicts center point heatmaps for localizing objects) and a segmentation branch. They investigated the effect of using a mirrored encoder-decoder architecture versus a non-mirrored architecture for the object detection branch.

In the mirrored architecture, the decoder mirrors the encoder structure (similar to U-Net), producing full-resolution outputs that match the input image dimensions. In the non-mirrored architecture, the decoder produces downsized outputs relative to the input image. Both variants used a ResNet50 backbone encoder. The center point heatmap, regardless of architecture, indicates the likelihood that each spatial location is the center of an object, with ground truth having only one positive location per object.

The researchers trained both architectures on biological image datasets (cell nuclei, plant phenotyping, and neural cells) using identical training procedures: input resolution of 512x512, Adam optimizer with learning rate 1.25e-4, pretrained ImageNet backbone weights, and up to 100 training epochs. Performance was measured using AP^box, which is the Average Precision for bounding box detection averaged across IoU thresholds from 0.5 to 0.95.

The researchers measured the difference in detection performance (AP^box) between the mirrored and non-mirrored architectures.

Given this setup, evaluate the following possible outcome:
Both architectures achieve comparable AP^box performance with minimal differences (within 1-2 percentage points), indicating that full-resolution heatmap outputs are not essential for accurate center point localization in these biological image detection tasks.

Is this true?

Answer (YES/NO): NO